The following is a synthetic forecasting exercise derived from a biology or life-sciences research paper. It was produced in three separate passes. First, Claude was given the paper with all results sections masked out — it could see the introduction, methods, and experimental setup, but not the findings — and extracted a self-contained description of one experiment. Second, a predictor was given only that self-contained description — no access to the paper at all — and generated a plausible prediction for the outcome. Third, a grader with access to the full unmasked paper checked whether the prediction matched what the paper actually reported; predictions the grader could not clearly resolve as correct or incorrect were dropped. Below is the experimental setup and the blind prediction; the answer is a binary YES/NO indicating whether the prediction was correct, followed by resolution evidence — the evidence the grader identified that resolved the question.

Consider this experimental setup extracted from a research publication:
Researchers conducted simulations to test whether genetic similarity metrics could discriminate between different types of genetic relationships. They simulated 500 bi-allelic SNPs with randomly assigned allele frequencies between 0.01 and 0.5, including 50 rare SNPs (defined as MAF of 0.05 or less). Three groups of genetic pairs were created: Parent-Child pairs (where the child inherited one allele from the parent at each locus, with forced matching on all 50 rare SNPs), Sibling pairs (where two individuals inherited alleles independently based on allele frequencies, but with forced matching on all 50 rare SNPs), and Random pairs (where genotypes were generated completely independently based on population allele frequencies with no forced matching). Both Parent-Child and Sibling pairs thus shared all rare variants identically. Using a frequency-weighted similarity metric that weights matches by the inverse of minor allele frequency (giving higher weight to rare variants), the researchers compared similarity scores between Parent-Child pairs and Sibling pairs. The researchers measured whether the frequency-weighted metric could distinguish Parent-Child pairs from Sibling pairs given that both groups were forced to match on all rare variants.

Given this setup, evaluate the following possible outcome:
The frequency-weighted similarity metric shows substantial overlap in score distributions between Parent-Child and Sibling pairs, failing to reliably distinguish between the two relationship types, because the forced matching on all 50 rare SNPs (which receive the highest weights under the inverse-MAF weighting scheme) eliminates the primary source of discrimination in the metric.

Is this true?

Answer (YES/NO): NO